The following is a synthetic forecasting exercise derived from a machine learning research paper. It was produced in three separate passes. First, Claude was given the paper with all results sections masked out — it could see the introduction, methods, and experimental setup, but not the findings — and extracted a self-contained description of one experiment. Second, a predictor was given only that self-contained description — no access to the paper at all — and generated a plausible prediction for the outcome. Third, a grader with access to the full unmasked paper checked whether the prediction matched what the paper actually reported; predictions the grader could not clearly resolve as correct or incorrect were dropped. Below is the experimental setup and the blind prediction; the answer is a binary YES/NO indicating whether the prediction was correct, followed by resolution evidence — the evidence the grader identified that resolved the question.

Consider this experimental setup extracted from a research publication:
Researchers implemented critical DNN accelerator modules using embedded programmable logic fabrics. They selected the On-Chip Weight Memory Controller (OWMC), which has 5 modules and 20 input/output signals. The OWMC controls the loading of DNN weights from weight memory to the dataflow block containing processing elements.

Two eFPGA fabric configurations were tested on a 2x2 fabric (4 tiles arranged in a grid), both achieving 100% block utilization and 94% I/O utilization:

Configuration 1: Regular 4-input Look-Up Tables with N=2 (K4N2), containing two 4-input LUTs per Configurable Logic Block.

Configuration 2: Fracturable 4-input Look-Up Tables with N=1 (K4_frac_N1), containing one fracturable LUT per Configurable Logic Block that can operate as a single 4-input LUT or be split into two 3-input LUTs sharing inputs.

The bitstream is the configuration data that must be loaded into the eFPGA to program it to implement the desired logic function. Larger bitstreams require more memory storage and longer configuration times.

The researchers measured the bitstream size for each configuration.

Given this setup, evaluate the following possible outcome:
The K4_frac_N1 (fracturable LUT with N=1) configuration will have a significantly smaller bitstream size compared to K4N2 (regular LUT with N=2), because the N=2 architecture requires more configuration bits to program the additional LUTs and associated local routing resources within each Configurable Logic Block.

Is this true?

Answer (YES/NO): YES